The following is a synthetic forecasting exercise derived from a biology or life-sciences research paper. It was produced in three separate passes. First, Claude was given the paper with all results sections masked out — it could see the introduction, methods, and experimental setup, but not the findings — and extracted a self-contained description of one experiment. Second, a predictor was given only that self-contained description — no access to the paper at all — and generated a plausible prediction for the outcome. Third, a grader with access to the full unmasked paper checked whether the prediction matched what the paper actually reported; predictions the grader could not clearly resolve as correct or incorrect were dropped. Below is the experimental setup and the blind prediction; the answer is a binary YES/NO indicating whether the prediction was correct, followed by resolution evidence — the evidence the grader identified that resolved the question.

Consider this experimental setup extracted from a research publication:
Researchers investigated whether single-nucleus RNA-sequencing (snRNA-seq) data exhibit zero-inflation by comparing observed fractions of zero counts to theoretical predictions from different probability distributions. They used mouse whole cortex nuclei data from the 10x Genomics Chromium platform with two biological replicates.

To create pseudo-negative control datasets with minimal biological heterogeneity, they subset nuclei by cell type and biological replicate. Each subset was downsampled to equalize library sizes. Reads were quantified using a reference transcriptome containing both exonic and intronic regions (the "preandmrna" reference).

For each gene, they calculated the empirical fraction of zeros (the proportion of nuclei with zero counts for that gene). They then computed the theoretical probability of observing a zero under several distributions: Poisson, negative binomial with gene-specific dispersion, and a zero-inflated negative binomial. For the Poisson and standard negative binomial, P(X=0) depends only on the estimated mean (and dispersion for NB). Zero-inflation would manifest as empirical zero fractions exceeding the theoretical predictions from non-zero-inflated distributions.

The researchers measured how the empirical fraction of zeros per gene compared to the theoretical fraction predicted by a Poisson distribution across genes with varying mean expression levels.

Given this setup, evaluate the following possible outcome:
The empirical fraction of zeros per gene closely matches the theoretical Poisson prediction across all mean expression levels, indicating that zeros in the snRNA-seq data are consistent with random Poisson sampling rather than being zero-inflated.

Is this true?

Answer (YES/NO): NO